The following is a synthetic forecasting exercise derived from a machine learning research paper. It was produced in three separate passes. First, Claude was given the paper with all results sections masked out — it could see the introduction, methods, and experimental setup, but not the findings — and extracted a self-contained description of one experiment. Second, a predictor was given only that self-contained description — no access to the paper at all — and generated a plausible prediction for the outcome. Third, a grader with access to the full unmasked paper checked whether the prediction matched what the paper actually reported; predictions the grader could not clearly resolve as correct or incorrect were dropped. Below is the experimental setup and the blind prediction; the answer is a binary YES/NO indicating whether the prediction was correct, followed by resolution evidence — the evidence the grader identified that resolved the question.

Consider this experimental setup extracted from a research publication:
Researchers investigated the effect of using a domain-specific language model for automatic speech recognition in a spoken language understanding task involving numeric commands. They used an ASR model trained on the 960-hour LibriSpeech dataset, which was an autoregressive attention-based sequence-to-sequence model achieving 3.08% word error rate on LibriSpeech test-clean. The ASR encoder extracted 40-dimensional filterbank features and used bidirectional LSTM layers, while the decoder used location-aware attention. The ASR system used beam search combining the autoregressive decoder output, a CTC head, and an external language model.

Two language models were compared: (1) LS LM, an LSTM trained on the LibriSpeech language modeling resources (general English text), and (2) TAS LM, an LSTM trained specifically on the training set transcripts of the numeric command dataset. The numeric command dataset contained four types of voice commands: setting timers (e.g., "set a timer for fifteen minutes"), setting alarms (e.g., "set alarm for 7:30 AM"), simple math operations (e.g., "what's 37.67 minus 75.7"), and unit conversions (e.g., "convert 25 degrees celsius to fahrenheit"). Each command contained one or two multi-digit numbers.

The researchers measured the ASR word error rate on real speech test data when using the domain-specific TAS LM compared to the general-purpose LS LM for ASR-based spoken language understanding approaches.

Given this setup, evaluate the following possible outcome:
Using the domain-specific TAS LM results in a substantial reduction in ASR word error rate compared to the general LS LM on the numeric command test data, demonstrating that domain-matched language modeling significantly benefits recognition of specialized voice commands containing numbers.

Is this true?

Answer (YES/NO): YES